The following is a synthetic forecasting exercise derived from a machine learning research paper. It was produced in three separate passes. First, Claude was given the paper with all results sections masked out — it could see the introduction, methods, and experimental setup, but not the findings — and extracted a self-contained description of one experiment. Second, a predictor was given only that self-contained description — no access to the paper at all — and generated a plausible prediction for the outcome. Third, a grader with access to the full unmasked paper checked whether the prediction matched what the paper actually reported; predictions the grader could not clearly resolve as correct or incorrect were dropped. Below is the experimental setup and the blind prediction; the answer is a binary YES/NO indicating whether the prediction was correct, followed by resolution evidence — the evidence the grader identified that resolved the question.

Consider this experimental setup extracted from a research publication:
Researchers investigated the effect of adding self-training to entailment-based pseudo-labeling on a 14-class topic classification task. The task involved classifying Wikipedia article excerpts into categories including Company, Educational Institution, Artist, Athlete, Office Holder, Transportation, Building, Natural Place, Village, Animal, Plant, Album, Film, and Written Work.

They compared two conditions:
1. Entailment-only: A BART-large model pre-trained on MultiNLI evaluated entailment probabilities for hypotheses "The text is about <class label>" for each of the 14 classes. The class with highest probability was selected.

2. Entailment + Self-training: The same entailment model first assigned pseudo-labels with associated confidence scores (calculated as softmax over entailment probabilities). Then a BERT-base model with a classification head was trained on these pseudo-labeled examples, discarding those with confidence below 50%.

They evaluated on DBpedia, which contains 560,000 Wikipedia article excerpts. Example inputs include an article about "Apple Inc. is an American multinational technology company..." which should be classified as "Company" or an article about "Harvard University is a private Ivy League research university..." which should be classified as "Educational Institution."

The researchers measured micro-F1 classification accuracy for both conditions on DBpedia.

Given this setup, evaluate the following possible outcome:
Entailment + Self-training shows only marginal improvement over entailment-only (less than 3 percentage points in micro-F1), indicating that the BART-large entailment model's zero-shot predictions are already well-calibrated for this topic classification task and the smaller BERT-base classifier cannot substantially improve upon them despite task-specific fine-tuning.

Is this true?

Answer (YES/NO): NO